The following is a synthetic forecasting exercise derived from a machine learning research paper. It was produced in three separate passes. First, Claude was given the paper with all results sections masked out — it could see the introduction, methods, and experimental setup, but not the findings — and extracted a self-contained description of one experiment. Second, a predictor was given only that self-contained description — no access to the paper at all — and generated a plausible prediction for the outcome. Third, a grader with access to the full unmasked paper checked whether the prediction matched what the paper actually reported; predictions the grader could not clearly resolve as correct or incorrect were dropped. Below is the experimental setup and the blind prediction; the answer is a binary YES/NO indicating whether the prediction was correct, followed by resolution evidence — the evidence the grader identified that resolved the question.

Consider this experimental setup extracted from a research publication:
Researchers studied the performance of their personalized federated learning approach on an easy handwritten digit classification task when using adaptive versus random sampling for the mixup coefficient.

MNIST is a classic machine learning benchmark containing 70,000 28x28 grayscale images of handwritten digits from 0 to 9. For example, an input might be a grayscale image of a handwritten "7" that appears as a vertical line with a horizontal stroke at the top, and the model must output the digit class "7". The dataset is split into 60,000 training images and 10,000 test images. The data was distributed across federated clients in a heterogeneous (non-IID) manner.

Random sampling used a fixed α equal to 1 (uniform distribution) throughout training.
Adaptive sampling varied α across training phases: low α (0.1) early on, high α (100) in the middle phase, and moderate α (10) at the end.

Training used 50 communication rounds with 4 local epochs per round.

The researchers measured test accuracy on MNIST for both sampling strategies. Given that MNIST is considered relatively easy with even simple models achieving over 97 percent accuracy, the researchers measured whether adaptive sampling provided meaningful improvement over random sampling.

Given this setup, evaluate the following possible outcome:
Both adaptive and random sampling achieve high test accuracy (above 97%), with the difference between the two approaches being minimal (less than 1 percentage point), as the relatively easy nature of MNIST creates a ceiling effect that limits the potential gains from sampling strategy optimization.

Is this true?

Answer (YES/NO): YES